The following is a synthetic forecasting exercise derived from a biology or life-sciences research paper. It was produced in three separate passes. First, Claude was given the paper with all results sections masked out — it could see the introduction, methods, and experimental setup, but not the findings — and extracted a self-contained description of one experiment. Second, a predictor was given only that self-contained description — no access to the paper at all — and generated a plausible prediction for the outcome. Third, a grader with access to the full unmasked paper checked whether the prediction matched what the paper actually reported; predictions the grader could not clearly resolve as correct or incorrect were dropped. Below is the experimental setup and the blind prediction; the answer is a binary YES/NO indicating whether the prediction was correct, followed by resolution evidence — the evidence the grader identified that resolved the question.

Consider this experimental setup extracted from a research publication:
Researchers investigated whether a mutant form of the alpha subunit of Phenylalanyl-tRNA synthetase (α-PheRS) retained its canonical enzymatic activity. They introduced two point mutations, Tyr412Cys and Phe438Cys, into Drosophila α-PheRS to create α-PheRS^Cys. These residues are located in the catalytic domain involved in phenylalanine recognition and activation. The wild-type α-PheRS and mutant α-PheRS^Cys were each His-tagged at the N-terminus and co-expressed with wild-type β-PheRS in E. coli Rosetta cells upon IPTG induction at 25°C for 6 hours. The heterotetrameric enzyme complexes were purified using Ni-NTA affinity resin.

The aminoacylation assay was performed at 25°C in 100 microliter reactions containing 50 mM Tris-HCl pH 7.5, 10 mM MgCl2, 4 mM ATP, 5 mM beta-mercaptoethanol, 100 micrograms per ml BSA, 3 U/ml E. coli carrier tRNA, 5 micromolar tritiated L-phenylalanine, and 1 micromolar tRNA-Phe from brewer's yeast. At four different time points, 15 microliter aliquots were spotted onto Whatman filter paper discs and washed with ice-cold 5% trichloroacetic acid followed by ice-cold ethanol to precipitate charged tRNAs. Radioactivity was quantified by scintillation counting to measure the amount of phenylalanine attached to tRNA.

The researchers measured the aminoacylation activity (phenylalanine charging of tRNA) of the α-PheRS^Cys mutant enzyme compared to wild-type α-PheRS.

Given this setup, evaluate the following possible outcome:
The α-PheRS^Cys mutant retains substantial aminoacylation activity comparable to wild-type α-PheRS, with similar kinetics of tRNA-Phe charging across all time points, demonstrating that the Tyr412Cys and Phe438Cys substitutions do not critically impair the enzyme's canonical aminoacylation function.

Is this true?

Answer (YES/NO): NO